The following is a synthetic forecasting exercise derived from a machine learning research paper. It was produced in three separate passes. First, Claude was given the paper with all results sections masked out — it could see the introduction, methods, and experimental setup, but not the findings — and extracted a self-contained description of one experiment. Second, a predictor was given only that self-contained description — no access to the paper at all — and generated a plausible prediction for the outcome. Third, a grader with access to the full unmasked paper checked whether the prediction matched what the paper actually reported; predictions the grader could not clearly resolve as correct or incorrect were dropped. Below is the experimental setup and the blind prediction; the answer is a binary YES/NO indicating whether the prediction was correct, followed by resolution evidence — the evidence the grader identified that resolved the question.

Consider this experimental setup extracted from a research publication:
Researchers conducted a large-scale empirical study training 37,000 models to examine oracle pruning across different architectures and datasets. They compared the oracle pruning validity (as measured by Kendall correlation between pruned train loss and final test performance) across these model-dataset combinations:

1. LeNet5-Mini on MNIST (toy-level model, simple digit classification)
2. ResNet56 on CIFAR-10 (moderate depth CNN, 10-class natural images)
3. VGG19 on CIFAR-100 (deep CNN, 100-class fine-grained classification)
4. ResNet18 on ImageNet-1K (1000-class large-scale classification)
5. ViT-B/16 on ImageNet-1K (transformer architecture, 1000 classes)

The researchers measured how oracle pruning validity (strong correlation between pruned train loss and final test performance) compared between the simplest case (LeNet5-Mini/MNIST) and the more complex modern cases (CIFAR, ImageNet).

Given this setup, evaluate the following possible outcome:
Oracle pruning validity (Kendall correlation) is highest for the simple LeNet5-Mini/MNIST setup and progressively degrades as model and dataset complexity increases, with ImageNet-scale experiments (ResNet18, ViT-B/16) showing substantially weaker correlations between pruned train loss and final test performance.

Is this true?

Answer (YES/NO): YES